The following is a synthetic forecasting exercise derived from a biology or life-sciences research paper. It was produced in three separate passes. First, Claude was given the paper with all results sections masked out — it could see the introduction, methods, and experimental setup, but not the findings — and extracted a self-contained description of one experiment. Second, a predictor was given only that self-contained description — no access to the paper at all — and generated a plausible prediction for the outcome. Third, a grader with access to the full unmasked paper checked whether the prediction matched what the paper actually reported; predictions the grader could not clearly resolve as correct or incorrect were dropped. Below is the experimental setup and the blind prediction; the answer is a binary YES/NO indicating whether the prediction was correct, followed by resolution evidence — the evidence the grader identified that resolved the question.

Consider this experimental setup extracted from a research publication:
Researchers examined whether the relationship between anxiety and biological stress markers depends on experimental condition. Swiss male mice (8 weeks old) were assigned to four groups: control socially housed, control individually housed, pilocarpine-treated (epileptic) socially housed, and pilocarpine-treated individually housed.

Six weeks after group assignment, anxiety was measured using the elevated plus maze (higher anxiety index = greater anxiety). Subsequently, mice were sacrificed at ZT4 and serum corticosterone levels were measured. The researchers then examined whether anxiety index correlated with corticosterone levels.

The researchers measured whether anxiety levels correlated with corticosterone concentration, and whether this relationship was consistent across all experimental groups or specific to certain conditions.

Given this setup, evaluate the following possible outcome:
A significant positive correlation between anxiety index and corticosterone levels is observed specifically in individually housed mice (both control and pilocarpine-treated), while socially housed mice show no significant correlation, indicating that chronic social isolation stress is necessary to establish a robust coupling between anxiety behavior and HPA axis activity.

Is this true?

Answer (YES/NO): NO